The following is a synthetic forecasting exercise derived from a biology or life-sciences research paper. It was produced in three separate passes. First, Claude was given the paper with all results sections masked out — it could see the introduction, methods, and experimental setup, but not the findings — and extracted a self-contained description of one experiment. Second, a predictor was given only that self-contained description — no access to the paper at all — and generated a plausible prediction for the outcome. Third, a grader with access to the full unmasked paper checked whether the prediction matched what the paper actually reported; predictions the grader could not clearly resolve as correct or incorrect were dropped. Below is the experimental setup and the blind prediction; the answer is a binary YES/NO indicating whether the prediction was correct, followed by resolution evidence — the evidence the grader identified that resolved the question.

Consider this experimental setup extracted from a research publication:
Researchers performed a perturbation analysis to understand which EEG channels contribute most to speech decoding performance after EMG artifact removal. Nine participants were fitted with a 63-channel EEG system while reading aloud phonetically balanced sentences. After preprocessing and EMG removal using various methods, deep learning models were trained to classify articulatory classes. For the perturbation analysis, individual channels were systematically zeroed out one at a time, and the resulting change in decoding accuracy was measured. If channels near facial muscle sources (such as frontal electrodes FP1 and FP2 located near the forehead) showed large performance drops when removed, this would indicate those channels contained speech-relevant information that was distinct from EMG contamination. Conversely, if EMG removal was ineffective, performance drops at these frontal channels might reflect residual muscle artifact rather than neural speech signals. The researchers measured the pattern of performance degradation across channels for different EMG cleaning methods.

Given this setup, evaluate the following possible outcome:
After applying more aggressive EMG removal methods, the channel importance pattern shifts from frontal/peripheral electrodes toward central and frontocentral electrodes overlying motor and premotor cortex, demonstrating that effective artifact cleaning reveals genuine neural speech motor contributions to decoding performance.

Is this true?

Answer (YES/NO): NO